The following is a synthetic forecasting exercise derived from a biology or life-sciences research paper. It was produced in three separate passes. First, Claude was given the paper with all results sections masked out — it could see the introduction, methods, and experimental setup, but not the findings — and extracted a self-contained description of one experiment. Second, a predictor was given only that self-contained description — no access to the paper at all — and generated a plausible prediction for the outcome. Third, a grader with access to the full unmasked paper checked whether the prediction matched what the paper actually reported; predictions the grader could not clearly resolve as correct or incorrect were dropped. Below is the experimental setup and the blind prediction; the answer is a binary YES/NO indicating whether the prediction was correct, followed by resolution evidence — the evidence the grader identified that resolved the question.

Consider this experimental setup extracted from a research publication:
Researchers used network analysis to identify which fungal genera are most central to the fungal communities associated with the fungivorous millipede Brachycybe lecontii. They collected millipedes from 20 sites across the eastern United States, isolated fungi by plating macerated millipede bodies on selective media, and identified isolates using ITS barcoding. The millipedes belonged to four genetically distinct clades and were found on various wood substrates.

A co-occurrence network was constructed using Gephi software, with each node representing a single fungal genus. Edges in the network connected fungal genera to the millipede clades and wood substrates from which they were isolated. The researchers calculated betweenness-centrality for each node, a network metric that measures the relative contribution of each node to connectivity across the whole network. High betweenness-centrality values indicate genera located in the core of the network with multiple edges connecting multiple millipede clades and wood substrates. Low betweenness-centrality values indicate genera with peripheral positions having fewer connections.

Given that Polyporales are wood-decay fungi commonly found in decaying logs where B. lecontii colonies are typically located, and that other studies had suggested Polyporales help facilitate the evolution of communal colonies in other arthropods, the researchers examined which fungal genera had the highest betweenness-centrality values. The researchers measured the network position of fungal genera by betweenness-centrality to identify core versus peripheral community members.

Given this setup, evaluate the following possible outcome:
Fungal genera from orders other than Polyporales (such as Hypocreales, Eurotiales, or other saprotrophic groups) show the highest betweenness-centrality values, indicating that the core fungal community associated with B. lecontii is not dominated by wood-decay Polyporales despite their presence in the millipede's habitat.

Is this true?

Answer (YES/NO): YES